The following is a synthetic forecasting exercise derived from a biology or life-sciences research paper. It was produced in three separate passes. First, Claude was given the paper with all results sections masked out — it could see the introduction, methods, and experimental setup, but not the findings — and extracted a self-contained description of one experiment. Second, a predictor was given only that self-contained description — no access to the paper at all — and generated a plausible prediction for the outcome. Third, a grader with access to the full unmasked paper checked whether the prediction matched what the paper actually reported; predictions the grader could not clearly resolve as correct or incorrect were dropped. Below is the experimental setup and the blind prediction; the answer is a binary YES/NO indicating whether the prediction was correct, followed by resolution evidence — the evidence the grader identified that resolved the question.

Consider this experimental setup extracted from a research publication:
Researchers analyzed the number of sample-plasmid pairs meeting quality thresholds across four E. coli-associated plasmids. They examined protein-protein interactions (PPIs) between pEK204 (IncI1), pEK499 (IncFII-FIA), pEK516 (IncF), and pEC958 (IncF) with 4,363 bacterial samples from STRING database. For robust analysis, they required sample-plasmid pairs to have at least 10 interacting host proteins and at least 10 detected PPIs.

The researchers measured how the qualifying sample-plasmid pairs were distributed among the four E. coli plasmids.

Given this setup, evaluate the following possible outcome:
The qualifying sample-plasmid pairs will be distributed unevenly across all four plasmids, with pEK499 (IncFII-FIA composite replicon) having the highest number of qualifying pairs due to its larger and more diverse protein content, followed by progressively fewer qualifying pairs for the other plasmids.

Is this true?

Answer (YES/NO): YES